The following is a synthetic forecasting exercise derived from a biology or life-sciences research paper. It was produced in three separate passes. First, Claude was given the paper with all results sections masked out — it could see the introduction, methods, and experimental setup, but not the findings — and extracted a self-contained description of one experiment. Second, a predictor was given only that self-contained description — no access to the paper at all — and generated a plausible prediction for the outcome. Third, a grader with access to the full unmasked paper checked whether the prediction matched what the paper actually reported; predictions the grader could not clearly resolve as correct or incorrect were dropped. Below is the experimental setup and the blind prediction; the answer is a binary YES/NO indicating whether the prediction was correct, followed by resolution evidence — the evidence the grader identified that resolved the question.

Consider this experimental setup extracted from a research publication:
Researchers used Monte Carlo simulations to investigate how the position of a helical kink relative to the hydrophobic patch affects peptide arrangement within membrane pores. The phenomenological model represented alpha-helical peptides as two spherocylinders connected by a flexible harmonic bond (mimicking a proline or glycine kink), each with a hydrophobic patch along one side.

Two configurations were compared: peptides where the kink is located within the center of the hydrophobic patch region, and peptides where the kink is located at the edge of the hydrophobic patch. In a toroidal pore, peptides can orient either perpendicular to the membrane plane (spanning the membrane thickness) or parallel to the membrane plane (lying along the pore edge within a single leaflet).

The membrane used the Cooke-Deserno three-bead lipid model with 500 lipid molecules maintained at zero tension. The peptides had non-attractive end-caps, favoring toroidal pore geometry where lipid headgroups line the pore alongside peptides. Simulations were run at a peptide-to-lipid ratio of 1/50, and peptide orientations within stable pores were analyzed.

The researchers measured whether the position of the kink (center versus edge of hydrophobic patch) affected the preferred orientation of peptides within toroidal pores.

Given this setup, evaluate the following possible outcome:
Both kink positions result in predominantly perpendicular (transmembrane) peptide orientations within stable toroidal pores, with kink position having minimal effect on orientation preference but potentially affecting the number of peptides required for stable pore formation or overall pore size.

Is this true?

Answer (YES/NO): NO